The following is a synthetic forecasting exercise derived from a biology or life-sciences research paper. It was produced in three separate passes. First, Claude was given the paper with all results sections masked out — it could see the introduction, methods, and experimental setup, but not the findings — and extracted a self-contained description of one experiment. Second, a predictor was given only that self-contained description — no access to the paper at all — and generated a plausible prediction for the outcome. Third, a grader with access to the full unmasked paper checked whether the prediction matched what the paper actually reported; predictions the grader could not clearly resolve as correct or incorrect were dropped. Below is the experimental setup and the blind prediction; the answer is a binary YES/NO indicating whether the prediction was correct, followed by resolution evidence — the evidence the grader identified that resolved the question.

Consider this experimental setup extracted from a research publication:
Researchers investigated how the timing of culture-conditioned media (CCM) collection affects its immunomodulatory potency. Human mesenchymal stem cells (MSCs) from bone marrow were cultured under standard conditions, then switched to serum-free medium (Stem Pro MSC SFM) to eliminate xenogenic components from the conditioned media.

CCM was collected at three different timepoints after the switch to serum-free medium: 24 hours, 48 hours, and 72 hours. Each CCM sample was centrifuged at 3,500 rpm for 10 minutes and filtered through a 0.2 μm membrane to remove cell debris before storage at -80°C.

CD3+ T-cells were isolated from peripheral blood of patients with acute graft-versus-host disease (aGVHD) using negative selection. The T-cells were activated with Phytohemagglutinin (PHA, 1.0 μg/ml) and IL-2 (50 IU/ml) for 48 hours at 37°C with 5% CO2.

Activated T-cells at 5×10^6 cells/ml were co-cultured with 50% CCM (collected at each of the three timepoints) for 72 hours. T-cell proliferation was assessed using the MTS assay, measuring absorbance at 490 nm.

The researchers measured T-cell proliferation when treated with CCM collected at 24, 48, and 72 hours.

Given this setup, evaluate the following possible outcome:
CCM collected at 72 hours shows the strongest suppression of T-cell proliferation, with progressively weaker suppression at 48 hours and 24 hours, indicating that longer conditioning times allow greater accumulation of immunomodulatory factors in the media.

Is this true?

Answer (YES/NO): NO